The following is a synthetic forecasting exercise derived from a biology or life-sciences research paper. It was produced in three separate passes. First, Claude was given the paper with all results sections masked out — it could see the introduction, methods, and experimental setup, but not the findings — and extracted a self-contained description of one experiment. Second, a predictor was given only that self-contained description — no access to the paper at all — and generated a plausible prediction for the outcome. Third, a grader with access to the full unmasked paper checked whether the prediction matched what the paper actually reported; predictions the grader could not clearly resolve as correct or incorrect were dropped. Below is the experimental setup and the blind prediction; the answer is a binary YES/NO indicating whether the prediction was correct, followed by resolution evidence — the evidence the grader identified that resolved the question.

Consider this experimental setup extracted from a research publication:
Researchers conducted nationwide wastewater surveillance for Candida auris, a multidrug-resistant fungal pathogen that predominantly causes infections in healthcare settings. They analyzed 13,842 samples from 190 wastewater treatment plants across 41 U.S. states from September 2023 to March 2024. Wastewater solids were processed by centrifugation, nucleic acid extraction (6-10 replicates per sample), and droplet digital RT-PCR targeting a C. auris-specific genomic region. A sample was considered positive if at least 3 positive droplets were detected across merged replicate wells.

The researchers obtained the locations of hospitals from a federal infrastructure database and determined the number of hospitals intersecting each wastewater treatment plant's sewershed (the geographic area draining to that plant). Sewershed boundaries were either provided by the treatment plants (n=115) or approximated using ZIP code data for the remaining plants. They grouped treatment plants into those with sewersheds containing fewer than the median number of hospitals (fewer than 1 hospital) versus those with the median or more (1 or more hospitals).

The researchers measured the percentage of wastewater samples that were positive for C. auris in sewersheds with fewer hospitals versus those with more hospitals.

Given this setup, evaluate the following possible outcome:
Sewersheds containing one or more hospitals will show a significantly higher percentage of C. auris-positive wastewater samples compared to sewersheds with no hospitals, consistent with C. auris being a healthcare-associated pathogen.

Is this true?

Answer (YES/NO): YES